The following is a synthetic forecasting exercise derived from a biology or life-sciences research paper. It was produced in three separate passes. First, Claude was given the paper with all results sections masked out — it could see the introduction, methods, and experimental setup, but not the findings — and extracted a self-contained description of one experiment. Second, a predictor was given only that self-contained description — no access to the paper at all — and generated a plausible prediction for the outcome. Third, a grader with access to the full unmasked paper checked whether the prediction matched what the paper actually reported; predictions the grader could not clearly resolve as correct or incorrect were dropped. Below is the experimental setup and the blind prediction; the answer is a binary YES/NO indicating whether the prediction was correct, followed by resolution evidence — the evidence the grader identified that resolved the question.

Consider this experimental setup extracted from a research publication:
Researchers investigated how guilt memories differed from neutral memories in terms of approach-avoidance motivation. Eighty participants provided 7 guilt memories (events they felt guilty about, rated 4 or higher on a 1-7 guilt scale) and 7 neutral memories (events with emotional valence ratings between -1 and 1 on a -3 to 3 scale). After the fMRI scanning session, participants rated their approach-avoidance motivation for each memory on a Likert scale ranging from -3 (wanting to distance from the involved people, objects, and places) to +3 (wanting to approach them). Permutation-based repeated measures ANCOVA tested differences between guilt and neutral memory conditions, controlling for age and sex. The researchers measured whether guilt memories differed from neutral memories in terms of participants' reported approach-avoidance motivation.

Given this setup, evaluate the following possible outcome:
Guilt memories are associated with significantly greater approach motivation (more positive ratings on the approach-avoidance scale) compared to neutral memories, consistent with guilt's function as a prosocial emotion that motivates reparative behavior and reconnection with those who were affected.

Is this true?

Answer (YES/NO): NO